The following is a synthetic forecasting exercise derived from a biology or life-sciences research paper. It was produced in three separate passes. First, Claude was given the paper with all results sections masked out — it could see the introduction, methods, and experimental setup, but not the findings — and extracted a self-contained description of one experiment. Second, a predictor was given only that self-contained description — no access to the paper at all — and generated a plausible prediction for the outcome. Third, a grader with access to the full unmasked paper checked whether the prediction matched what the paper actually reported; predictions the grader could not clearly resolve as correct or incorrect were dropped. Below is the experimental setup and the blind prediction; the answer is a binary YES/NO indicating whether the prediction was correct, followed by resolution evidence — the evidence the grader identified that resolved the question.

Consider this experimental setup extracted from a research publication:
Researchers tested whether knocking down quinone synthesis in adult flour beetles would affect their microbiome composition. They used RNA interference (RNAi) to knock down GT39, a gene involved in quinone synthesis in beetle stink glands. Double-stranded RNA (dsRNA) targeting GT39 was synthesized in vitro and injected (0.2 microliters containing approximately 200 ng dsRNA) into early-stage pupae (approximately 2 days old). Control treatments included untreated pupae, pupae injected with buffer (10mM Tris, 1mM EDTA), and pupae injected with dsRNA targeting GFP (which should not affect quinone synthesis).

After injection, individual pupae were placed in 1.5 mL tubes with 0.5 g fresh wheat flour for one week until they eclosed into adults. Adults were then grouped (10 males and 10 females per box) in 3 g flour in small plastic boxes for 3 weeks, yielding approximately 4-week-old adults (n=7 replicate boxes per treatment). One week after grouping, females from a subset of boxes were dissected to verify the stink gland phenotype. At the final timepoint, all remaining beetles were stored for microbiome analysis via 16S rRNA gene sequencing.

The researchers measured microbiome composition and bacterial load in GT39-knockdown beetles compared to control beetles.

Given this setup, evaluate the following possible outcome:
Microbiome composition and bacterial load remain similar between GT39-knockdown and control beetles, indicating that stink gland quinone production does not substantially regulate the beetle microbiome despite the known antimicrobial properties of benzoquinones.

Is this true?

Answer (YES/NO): NO